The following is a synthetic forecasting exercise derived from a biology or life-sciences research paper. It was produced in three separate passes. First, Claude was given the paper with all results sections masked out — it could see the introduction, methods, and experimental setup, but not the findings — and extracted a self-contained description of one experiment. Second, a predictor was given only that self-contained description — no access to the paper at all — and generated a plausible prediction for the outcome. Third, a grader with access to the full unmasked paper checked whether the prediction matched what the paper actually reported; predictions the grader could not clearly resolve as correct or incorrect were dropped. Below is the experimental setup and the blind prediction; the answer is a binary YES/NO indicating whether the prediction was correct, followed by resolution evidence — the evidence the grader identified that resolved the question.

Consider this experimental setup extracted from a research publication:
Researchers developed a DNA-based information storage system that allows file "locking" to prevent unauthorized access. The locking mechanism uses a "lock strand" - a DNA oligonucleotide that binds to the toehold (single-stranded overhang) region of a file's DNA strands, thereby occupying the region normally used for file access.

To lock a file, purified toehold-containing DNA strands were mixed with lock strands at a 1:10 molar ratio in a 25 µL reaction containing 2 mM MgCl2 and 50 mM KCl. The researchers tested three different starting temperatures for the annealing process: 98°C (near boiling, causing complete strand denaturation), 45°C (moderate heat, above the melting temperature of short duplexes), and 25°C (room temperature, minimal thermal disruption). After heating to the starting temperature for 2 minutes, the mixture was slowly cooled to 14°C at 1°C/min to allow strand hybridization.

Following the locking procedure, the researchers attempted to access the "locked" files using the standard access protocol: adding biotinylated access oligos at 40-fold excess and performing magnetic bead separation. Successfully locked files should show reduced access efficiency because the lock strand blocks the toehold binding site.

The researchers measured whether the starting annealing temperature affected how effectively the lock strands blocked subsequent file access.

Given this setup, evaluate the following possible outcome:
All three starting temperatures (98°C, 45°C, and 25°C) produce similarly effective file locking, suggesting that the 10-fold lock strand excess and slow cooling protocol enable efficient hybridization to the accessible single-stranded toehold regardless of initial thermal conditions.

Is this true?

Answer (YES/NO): NO